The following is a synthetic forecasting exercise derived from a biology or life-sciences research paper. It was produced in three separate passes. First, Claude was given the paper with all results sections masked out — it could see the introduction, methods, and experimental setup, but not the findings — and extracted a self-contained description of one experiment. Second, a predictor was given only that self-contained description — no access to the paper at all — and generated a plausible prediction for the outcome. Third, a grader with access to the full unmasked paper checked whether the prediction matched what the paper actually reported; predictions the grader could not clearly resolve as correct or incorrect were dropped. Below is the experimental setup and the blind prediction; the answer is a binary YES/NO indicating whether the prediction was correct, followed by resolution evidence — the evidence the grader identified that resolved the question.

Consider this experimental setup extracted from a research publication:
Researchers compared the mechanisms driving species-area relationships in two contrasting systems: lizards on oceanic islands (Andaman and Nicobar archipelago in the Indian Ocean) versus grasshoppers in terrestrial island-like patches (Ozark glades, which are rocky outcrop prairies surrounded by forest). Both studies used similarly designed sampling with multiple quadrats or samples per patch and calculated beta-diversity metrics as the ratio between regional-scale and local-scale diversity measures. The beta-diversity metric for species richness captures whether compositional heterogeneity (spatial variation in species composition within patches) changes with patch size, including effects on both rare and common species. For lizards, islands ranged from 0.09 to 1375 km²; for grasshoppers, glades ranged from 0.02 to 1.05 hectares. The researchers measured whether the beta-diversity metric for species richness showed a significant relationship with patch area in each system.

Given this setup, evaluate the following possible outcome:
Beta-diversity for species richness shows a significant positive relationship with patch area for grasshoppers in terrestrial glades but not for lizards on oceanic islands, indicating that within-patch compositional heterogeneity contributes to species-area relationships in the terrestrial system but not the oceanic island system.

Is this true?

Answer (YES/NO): NO